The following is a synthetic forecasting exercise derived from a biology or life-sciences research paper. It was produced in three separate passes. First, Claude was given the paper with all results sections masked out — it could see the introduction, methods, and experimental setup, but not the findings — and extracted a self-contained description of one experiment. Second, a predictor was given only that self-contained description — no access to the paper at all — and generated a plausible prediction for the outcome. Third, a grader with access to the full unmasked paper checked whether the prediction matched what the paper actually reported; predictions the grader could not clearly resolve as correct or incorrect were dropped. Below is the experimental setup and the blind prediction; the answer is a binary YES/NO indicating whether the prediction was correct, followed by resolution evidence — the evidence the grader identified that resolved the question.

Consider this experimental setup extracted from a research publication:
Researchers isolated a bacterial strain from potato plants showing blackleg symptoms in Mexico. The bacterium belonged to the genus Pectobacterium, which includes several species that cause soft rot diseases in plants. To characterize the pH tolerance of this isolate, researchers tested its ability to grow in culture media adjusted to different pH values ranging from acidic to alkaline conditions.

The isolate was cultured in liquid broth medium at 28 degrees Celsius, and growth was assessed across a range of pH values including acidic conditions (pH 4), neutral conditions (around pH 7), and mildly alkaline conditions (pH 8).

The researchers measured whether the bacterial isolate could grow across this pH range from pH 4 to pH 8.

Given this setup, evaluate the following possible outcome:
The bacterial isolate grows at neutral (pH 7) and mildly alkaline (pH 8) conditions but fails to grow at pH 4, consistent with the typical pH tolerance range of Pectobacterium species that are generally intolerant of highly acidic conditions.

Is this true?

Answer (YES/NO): NO